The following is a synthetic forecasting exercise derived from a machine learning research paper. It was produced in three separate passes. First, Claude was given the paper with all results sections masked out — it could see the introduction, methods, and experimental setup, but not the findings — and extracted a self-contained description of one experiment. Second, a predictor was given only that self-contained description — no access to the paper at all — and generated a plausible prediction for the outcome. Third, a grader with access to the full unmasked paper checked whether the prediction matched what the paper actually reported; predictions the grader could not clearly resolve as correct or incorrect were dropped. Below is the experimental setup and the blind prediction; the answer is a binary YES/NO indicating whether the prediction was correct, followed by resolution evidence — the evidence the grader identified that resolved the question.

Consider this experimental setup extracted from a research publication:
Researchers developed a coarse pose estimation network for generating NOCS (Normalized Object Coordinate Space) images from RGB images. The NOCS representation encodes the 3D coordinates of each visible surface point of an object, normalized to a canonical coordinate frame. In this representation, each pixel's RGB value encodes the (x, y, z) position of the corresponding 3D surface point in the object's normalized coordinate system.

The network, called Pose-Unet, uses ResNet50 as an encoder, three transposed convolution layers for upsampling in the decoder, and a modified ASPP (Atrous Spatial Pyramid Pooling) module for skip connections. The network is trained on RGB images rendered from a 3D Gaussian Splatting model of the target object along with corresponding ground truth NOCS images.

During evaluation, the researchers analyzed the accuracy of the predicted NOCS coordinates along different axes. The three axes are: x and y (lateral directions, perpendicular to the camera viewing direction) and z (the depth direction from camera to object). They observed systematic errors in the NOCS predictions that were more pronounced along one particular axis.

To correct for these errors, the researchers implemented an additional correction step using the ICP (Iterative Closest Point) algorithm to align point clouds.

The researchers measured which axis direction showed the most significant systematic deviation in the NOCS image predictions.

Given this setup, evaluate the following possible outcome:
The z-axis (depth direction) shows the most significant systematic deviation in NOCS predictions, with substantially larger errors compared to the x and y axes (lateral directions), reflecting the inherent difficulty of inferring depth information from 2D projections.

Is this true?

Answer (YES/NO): YES